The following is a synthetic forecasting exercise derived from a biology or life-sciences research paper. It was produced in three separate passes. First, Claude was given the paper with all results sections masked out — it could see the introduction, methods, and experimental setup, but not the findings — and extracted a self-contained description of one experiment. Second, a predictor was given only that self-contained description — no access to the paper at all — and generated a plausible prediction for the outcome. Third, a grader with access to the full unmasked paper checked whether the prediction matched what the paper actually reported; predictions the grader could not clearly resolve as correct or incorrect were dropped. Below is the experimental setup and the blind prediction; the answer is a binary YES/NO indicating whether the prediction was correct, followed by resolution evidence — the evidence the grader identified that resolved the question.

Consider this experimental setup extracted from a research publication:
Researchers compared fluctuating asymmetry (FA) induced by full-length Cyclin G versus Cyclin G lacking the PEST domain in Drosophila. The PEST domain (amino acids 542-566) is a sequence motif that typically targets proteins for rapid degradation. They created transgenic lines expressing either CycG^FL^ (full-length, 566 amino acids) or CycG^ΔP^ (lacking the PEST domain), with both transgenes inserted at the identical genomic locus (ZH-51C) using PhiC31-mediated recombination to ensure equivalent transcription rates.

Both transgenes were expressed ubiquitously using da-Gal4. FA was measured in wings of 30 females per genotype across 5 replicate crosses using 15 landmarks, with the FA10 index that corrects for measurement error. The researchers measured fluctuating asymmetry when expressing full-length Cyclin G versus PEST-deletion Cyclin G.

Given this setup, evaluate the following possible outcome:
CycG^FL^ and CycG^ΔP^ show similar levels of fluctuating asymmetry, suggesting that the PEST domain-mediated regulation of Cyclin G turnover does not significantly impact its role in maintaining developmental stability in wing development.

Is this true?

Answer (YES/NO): NO